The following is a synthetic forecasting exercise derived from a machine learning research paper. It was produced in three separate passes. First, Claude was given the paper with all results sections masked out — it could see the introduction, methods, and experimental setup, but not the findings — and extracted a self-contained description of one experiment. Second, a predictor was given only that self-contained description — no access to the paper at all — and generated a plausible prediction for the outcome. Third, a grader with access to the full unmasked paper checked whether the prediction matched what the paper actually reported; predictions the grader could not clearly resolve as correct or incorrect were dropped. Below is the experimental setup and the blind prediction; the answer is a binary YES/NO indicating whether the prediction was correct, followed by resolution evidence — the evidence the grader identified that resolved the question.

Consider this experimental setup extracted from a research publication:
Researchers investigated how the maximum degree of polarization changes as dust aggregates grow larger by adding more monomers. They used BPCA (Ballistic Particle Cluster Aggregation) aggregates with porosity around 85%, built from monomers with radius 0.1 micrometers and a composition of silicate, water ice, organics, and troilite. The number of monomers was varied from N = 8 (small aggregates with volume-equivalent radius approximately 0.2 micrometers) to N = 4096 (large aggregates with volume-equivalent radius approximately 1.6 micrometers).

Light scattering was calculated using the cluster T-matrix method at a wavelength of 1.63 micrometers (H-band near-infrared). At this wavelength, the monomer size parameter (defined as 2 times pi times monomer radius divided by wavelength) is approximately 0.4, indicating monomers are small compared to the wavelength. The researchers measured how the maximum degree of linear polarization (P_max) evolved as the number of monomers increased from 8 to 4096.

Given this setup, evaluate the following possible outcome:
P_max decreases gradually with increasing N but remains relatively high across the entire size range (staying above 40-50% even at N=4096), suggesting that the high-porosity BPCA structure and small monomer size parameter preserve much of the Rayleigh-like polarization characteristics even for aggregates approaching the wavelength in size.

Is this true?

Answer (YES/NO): YES